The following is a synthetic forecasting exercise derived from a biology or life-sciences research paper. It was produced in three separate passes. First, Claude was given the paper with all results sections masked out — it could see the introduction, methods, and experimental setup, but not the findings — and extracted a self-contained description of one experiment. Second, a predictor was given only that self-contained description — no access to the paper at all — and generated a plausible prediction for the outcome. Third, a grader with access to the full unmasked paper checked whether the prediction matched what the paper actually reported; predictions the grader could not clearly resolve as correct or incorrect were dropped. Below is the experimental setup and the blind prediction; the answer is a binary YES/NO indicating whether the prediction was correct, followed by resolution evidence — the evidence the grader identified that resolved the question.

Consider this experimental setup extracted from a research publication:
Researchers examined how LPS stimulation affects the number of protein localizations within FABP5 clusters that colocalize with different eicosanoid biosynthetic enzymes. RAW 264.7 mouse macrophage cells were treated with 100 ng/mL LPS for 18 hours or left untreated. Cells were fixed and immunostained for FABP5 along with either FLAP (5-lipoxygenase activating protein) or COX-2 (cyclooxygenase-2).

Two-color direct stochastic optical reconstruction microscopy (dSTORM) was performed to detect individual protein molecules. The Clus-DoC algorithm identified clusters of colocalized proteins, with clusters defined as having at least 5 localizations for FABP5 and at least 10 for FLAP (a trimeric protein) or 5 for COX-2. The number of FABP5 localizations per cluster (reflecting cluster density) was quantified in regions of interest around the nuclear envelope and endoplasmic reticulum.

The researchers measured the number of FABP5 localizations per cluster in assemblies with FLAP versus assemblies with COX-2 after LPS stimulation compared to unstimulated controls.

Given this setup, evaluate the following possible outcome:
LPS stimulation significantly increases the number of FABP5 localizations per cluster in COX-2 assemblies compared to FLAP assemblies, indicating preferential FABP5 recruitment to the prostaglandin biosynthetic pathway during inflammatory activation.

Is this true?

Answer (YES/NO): NO